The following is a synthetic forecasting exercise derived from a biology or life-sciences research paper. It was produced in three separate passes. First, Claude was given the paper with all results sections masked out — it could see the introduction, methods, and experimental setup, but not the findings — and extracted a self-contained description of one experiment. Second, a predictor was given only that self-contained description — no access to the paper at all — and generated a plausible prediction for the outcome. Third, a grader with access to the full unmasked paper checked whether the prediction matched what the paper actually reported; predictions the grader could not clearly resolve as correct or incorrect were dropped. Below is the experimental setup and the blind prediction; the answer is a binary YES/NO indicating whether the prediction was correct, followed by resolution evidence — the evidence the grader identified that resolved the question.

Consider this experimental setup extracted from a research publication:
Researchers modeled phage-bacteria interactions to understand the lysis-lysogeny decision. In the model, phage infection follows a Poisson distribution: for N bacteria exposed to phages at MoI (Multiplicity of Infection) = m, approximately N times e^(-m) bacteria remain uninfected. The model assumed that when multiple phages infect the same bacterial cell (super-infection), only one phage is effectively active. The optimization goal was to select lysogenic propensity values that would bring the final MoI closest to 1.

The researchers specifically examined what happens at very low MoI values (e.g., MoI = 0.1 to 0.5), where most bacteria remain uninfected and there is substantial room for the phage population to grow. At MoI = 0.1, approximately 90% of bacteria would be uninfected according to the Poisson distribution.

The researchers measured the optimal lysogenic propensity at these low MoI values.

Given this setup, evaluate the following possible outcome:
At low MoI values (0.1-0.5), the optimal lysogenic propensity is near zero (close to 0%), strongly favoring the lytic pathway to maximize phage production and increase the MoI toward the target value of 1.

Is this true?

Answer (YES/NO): YES